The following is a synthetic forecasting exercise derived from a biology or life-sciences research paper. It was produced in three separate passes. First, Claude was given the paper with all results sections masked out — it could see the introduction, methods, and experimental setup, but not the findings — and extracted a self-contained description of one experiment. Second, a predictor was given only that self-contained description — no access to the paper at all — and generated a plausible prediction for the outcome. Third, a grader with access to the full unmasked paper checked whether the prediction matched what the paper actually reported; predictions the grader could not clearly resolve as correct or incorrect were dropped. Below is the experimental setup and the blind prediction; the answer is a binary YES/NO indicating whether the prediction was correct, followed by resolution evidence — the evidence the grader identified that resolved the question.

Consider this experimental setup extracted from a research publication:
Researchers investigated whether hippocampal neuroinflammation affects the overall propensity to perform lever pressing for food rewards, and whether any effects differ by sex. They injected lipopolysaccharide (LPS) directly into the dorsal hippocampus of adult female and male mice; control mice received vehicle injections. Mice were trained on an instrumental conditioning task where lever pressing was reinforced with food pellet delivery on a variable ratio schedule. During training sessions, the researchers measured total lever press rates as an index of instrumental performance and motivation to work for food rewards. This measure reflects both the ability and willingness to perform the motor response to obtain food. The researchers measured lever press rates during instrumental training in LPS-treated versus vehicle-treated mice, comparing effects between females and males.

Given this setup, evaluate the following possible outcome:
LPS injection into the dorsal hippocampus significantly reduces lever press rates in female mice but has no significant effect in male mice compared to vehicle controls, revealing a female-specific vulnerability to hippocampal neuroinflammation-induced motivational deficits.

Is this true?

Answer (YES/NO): NO